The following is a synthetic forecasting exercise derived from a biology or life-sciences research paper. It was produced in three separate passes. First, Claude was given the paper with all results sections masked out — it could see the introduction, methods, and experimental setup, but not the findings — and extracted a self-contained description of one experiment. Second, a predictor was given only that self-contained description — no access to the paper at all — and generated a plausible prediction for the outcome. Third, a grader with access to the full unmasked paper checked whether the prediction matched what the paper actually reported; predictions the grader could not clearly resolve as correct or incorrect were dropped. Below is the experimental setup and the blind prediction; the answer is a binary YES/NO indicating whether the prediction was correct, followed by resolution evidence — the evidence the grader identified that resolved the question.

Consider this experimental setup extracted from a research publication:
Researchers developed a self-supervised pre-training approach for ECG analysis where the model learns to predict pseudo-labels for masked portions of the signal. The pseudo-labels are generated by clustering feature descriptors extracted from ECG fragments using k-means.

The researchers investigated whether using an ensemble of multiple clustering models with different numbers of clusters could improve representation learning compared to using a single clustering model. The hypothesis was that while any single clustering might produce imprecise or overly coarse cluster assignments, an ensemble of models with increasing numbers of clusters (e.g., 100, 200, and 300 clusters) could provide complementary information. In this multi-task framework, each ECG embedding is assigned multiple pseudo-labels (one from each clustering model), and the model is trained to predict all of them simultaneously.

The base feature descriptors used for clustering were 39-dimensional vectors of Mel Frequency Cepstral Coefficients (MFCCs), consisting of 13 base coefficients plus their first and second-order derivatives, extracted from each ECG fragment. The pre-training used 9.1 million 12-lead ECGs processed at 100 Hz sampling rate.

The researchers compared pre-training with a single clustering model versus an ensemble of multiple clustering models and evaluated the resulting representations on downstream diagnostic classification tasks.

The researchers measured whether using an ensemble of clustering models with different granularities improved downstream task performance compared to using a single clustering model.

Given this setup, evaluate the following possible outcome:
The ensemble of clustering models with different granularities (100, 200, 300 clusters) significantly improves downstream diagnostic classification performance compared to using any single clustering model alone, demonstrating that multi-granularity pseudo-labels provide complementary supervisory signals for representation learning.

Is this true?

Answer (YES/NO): NO